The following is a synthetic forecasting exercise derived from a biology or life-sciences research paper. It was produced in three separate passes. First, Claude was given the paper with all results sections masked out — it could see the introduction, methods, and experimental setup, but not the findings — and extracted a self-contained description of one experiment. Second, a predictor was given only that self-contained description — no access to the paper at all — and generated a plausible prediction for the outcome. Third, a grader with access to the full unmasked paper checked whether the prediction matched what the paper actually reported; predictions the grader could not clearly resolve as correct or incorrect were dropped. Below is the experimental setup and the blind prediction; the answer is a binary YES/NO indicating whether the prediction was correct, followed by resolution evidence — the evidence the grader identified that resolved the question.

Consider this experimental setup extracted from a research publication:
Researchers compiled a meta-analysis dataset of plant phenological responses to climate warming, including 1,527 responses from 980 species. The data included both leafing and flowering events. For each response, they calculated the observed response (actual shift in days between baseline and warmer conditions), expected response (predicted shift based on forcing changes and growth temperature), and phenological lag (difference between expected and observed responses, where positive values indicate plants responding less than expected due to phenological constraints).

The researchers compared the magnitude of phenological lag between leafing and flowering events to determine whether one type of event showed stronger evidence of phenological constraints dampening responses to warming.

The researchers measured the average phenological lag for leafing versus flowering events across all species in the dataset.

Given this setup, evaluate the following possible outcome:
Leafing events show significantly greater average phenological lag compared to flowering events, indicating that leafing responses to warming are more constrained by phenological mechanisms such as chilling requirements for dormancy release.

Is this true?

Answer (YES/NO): NO